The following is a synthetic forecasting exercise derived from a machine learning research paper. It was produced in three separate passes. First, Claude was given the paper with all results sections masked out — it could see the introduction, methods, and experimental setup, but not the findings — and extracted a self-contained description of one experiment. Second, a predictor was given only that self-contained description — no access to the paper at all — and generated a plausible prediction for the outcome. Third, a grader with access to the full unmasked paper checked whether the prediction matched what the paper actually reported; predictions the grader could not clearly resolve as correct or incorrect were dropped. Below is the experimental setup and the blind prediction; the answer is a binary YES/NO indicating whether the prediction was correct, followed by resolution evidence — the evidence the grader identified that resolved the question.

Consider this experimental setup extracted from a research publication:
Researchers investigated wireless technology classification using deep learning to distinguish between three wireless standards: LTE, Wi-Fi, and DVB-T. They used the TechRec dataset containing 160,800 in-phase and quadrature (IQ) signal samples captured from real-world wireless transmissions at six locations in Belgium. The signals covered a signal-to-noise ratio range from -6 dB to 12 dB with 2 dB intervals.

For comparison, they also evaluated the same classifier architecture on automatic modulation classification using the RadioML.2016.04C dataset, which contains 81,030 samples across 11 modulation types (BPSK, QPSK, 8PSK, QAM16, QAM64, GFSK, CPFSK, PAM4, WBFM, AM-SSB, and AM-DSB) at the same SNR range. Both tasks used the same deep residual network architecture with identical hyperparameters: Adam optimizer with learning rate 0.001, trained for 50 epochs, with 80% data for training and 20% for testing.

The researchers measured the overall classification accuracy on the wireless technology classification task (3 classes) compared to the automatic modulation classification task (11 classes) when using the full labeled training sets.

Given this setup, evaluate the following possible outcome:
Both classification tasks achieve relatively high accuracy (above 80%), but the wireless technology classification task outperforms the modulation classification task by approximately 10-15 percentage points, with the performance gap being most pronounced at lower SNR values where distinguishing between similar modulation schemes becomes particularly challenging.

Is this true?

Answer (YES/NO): NO